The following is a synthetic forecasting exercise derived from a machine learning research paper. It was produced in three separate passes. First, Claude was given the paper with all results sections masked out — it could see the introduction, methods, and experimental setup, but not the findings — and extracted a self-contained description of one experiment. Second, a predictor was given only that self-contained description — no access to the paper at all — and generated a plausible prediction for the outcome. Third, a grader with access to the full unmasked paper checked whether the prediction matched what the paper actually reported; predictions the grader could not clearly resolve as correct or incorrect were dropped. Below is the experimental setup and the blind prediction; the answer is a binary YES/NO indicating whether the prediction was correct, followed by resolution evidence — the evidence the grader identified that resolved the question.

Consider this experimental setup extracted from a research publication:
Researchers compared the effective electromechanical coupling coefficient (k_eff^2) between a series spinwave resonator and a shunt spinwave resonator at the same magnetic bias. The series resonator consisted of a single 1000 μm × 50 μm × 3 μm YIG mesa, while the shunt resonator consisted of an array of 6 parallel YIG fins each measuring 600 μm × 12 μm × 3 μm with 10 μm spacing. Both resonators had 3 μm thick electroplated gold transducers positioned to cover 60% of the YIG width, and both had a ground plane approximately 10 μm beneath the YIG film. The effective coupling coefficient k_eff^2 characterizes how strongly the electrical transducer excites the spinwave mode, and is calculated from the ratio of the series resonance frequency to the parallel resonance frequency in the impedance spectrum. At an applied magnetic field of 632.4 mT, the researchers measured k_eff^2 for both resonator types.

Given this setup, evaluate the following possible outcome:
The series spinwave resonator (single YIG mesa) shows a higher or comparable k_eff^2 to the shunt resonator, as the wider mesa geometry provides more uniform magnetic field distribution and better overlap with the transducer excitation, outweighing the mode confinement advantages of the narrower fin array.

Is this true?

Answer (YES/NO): YES